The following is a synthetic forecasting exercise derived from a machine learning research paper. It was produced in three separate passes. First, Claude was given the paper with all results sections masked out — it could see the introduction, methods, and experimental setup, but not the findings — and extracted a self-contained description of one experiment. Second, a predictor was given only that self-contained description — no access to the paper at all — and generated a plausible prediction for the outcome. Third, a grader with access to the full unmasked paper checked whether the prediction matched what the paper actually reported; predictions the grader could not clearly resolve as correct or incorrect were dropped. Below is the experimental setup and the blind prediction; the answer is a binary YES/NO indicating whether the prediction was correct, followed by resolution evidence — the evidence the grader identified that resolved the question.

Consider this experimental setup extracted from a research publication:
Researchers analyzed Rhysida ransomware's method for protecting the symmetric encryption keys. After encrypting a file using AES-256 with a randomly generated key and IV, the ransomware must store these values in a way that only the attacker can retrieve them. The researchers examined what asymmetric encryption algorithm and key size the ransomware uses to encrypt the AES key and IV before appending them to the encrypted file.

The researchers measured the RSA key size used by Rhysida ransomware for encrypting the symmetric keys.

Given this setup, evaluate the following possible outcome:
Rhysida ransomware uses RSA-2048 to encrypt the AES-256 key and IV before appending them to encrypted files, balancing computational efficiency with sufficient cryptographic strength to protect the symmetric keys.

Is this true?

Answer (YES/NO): NO